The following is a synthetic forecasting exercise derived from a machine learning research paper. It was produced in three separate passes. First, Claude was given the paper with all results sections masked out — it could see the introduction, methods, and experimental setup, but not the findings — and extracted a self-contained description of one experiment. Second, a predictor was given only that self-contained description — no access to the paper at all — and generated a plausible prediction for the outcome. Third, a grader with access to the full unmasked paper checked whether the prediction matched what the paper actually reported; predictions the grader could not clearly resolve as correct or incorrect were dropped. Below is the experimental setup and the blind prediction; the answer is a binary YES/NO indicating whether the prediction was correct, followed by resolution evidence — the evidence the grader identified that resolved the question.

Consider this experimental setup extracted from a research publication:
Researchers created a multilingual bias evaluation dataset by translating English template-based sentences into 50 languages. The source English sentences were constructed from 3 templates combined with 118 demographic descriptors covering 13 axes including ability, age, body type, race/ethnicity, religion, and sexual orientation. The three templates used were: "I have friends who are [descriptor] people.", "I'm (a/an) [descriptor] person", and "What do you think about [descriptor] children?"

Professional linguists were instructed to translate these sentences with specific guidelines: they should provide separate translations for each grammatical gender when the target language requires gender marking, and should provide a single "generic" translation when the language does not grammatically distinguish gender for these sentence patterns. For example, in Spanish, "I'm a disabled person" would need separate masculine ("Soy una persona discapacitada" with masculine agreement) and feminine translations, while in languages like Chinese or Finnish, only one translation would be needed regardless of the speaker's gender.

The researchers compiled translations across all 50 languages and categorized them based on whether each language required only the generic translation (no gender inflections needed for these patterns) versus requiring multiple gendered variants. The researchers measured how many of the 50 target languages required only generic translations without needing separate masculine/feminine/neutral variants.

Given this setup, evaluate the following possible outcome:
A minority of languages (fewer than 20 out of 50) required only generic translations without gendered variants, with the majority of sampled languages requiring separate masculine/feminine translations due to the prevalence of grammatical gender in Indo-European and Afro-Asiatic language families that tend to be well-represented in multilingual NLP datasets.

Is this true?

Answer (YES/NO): YES